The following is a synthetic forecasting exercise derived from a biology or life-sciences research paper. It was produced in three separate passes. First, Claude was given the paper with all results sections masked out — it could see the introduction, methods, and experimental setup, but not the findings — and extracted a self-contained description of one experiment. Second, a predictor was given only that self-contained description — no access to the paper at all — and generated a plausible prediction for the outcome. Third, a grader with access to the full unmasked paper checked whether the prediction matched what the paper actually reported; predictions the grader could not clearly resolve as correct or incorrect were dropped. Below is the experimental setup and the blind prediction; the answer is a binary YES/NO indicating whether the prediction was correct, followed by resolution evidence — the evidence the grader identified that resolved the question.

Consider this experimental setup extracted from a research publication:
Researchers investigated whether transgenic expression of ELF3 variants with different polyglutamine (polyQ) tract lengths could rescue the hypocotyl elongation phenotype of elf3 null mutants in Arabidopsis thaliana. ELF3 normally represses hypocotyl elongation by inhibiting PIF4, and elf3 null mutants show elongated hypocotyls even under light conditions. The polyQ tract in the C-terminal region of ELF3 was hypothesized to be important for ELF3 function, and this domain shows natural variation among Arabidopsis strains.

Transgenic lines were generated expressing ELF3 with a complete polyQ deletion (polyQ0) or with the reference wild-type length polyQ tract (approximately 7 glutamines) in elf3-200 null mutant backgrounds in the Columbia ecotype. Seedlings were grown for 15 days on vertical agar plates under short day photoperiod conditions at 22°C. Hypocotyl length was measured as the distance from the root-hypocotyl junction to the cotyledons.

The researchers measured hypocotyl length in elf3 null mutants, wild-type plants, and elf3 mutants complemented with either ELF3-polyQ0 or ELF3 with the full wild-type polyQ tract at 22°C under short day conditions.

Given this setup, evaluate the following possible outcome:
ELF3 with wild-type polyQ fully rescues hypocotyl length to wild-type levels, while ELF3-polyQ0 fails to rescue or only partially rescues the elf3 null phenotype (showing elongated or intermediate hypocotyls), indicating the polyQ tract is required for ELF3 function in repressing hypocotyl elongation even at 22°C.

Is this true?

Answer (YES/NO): NO